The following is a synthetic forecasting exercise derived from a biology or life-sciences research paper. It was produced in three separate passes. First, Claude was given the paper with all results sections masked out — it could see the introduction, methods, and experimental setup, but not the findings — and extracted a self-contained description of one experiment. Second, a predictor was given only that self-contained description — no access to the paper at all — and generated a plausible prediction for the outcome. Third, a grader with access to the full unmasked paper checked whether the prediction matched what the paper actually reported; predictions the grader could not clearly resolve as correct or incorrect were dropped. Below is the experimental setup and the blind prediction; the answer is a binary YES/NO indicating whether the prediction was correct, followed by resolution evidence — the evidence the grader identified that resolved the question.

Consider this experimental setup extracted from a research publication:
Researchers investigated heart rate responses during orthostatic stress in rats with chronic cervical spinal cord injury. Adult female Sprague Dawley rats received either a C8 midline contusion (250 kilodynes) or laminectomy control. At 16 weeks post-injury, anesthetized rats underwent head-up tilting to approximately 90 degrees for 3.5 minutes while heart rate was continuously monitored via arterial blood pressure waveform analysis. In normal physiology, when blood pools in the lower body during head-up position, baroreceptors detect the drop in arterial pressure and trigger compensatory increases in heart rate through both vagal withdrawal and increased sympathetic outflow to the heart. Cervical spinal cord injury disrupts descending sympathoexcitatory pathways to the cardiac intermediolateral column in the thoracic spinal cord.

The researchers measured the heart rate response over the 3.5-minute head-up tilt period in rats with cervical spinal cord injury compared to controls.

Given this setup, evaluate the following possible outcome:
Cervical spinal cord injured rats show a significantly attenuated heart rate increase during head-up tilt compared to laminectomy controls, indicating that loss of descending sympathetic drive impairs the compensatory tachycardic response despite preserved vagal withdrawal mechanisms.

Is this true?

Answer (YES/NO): YES